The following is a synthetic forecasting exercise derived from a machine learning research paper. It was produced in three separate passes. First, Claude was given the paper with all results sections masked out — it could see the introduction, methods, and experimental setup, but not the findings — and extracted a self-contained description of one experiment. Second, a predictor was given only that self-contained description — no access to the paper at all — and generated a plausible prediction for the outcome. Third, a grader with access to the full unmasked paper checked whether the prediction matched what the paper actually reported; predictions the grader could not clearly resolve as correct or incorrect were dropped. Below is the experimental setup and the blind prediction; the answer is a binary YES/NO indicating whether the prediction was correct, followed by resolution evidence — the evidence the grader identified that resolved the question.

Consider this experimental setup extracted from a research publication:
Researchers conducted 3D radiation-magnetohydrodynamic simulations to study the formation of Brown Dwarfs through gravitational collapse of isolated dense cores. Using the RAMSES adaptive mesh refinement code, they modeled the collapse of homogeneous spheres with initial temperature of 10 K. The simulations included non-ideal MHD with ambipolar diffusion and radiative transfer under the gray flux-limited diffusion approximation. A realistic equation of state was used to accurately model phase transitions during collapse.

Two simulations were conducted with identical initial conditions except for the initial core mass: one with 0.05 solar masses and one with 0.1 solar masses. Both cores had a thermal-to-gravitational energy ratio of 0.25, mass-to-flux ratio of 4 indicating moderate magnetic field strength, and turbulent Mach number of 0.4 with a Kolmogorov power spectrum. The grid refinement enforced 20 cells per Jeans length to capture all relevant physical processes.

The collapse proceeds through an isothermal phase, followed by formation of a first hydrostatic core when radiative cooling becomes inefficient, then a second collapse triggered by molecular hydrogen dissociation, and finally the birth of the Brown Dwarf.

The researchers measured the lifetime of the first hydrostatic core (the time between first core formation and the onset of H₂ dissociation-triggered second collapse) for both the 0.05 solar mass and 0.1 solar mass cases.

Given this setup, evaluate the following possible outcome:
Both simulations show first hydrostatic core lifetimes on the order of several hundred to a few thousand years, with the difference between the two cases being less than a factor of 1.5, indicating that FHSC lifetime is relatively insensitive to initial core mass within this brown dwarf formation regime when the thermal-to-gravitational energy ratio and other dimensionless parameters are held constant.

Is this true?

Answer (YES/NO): NO